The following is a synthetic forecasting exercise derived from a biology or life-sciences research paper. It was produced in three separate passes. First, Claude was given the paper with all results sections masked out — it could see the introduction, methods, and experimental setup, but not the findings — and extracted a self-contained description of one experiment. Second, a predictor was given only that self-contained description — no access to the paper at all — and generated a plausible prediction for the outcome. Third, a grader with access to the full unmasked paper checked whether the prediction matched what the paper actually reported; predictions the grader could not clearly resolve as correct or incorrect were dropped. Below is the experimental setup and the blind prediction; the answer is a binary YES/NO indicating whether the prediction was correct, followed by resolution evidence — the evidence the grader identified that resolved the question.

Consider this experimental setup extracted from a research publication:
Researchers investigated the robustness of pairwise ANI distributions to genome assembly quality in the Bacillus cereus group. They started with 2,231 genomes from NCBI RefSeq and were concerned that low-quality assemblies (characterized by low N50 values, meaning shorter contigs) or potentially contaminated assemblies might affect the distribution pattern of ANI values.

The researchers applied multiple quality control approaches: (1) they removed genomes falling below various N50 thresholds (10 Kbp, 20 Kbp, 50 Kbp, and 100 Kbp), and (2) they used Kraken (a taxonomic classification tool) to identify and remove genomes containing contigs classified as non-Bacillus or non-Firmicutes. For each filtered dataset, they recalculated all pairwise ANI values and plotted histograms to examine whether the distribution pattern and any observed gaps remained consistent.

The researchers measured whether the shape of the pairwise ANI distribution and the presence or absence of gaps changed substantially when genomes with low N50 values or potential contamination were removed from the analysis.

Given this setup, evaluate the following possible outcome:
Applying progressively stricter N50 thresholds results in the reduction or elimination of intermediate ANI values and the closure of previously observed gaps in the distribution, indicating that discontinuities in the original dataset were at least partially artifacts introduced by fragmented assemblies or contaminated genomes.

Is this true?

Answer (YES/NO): NO